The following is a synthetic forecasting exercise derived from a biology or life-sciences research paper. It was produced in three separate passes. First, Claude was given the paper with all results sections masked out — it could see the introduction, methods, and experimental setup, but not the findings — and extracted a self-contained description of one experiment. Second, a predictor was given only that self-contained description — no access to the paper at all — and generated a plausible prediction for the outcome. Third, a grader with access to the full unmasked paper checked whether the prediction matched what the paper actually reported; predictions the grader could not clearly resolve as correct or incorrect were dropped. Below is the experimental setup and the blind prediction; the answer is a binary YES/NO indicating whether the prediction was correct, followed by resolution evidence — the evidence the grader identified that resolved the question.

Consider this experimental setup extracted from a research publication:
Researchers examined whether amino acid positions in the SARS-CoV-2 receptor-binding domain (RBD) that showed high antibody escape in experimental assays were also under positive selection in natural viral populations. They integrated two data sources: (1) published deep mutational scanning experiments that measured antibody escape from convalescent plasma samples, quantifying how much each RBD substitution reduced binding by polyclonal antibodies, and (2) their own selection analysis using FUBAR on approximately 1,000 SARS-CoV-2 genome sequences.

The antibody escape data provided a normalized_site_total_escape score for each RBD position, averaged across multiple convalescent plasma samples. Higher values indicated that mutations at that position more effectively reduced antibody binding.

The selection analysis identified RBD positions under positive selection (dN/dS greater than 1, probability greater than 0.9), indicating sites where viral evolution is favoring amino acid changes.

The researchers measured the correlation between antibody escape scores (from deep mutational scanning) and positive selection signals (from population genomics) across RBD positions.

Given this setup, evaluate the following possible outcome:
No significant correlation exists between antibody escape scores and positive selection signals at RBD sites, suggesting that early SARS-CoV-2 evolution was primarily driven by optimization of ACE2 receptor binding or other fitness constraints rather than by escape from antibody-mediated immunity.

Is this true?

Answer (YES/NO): NO